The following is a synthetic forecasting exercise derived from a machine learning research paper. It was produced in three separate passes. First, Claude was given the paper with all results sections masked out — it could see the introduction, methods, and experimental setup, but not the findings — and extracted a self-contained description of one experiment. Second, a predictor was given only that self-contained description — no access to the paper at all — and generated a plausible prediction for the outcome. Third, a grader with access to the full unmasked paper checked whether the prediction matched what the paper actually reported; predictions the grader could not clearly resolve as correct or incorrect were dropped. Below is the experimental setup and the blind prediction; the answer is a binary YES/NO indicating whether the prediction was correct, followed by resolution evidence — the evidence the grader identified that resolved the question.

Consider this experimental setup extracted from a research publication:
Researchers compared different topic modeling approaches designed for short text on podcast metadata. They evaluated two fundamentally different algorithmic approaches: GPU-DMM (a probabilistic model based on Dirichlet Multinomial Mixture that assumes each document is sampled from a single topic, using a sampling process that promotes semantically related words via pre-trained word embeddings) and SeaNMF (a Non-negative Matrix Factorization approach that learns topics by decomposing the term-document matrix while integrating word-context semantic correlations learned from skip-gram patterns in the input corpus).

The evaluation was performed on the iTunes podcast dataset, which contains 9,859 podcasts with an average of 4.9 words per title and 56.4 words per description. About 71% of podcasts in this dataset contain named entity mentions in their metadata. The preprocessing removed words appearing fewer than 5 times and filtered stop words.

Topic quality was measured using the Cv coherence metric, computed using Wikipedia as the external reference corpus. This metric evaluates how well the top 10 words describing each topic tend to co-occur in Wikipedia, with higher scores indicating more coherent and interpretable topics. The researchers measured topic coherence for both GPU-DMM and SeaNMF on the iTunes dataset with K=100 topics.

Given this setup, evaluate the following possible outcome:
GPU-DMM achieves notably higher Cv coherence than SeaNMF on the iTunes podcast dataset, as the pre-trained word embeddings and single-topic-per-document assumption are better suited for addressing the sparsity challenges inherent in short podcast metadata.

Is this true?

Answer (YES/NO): YES